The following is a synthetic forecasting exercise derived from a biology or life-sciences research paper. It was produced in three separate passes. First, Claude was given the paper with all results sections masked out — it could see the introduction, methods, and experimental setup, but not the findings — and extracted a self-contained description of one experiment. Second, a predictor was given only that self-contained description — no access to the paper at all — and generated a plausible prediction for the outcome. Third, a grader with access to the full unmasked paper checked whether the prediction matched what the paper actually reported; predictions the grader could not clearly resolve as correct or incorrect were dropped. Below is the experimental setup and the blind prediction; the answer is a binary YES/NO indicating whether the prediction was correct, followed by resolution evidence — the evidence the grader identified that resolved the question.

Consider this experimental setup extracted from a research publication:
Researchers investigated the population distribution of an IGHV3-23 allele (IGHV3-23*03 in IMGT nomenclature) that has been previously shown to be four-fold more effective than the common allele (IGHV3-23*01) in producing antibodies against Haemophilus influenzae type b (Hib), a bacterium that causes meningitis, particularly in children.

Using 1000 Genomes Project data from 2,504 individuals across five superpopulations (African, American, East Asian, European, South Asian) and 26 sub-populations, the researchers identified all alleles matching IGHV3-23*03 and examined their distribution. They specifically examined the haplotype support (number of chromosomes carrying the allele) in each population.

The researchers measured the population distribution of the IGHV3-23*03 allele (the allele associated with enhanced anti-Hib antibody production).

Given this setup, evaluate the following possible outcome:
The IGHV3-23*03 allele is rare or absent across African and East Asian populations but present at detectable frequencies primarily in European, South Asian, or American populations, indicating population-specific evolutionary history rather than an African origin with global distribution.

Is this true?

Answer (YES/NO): NO